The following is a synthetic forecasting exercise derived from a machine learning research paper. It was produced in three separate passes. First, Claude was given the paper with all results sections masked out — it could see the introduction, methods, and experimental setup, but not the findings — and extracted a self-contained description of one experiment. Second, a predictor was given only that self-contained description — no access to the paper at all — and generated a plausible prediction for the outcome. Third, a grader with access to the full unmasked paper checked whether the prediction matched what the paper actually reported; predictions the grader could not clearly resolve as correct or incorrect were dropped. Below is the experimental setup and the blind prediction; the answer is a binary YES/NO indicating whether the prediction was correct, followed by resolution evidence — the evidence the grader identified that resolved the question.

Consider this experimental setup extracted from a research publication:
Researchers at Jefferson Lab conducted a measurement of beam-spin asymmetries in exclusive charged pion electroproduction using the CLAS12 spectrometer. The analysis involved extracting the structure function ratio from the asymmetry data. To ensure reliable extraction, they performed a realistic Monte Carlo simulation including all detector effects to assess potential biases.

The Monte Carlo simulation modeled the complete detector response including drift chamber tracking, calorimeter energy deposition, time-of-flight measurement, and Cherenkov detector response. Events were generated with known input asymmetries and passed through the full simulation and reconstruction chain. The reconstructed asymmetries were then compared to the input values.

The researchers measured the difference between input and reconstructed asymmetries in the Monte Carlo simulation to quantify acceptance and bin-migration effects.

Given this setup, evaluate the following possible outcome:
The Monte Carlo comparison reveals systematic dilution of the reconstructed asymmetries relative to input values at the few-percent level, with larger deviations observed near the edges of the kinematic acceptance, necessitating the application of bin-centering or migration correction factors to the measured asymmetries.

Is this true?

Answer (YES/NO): NO